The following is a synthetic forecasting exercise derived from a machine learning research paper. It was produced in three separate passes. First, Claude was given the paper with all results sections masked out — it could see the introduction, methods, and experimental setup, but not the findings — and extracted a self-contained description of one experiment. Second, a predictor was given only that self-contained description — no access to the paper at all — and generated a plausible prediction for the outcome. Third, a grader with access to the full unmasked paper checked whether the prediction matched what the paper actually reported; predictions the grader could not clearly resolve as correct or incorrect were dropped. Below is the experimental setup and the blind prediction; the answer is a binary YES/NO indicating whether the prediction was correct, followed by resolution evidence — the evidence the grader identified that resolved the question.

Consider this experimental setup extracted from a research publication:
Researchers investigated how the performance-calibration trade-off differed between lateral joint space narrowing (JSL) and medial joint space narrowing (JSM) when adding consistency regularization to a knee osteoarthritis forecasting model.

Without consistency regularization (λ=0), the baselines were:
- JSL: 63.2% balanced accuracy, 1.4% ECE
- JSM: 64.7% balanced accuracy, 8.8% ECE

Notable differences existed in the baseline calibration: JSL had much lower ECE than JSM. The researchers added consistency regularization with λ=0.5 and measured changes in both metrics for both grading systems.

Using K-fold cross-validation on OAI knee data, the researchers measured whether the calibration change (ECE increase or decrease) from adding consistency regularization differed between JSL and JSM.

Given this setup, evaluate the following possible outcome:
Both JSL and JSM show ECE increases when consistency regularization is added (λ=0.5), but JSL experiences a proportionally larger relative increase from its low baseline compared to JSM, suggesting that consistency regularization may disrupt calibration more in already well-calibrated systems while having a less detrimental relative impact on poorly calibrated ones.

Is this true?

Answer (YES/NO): YES